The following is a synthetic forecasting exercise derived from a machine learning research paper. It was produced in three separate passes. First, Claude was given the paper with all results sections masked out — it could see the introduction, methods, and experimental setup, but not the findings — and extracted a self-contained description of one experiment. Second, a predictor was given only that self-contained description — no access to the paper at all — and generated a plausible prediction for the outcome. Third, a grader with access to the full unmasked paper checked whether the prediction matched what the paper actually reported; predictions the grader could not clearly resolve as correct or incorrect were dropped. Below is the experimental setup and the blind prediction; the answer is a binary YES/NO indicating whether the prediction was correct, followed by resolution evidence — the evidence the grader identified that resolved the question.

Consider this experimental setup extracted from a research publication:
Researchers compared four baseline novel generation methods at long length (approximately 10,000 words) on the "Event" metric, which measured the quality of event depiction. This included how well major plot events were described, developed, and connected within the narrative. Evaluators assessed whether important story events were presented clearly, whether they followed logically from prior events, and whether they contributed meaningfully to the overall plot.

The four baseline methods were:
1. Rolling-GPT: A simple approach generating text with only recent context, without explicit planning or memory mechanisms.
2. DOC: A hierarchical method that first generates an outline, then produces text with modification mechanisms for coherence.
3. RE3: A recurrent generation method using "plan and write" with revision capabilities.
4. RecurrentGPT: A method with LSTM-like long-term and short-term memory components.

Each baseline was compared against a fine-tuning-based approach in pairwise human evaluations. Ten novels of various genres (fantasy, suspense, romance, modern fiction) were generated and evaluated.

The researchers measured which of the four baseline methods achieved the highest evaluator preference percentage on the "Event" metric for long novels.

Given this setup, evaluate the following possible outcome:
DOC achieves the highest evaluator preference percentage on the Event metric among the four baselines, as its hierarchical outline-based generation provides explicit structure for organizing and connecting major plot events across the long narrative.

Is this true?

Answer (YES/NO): YES